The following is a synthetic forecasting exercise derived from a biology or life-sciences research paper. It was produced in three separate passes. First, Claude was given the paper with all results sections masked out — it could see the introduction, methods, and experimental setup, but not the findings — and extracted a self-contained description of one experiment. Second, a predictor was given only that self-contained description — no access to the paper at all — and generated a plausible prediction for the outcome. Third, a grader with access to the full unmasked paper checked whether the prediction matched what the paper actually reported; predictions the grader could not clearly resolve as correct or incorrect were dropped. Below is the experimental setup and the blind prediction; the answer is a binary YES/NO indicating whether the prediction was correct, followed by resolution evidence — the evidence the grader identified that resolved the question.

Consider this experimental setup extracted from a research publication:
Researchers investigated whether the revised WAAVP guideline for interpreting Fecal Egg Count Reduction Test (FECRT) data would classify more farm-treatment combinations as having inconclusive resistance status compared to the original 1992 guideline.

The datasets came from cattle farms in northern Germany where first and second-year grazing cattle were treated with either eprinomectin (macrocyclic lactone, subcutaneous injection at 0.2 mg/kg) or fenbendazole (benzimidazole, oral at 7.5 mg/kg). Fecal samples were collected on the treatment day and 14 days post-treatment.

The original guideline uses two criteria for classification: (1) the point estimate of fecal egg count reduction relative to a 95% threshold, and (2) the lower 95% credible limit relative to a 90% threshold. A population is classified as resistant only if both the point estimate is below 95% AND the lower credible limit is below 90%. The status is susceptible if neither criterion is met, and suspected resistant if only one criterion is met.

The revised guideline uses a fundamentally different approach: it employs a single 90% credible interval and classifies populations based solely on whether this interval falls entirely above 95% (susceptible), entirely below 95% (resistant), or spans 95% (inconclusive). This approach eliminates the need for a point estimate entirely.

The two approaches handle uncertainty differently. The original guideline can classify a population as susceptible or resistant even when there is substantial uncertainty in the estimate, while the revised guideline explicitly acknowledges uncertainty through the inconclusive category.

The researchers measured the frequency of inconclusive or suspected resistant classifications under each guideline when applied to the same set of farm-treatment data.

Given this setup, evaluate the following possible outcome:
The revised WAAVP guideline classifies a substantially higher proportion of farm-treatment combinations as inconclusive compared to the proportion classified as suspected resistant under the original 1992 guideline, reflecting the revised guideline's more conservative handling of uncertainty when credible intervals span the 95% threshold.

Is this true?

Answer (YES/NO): NO